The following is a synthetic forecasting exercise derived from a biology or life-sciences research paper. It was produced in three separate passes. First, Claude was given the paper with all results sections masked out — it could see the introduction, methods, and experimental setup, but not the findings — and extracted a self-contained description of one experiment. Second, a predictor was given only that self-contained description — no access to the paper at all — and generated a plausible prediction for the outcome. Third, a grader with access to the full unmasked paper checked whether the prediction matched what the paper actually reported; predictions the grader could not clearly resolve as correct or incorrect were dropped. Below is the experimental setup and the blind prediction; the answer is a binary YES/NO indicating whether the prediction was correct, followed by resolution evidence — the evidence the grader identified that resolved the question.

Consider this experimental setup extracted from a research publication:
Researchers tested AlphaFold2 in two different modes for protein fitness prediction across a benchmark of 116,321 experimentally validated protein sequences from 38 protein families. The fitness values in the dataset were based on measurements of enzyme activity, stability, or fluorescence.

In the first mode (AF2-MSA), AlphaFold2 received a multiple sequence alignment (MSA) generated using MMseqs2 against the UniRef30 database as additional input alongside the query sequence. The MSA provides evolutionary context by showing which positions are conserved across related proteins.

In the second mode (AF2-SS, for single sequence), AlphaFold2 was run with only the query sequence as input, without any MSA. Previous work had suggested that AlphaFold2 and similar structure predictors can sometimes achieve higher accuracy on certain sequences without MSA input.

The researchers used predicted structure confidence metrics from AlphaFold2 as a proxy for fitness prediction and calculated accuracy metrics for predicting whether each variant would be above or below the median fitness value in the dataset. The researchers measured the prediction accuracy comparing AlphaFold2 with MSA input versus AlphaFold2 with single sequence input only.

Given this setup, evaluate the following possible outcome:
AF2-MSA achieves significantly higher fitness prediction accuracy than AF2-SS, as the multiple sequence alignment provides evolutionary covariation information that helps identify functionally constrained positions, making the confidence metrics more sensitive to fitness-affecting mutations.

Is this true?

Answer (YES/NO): YES